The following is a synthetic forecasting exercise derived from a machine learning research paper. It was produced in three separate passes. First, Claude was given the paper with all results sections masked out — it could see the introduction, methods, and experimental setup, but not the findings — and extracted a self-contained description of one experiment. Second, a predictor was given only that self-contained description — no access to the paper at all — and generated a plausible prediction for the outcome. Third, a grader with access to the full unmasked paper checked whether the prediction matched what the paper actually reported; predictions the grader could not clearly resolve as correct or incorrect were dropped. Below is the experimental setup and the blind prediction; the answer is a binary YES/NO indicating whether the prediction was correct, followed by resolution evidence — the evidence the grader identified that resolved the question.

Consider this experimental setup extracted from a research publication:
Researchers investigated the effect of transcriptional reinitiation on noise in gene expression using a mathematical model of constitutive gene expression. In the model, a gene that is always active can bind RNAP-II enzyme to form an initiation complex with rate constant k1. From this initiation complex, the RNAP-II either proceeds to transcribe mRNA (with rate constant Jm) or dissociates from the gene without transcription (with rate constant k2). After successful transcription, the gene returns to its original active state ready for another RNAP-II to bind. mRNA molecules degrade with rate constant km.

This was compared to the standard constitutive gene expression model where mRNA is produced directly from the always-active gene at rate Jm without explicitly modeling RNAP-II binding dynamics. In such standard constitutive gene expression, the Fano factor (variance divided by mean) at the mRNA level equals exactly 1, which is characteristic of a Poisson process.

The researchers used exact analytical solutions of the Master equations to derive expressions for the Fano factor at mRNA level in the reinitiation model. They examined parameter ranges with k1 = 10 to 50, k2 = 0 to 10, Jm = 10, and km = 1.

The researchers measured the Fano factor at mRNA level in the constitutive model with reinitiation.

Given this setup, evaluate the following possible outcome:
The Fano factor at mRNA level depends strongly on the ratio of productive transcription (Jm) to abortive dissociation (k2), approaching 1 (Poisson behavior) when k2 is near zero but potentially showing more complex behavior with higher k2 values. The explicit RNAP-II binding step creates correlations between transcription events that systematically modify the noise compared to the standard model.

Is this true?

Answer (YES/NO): NO